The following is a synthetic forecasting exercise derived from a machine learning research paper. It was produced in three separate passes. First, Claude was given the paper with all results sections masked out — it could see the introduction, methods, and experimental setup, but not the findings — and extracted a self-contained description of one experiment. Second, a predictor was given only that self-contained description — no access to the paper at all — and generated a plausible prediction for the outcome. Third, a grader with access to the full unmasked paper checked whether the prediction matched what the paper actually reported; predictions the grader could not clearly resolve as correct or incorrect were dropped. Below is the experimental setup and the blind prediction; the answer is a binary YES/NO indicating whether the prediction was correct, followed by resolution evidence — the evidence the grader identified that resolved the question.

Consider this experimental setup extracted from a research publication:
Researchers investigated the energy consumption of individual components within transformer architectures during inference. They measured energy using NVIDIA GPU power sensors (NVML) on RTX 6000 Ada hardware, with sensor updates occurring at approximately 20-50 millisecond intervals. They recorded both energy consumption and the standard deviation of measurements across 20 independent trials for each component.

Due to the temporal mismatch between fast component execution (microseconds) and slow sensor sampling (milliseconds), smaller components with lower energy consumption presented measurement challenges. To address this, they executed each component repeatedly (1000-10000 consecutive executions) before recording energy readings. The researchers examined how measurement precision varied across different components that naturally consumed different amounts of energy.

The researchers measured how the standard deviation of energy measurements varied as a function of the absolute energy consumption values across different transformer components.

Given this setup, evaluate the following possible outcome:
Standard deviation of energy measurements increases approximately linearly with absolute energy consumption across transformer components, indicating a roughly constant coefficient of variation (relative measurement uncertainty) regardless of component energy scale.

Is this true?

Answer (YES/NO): NO